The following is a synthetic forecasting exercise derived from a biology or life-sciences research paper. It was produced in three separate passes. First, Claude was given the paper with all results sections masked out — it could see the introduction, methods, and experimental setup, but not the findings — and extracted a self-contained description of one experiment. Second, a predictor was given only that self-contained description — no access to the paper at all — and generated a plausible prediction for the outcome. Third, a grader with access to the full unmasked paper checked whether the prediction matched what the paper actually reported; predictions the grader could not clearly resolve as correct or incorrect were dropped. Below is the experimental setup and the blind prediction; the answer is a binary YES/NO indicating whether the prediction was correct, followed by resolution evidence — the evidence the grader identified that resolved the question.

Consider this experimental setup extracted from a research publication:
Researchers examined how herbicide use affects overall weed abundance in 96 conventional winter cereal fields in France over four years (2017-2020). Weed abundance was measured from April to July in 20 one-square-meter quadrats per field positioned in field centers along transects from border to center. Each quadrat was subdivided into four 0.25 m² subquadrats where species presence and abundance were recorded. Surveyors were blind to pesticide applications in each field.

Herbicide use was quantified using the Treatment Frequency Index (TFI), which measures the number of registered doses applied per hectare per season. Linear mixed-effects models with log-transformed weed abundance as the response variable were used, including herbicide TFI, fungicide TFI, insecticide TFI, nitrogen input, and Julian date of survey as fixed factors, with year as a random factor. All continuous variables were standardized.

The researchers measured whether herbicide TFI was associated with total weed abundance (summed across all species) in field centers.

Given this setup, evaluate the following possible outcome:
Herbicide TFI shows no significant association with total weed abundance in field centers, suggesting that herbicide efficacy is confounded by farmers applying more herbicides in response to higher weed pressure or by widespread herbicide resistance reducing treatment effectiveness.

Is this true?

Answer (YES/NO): YES